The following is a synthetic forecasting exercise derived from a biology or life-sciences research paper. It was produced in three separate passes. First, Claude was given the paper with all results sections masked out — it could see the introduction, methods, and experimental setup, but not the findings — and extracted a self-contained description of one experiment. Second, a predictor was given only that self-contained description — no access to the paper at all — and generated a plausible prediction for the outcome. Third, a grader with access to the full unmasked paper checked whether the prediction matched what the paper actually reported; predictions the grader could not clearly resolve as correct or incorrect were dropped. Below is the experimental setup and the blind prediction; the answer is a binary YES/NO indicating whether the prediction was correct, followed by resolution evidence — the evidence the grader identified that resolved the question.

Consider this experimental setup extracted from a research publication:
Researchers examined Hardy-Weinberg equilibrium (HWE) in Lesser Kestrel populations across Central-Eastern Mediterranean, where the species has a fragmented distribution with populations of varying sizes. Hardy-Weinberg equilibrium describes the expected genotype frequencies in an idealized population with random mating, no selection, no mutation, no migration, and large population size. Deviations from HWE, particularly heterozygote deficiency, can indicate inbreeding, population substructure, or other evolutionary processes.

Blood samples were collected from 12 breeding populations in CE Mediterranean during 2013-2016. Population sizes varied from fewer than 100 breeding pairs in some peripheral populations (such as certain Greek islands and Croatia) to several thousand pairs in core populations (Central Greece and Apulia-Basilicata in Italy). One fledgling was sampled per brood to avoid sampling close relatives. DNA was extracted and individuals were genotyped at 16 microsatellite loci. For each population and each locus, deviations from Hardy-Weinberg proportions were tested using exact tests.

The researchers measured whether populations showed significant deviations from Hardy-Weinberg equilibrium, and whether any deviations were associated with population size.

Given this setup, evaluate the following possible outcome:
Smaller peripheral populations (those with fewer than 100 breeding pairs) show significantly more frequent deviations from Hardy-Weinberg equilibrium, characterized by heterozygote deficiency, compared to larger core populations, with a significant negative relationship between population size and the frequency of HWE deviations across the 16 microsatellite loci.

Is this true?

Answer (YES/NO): NO